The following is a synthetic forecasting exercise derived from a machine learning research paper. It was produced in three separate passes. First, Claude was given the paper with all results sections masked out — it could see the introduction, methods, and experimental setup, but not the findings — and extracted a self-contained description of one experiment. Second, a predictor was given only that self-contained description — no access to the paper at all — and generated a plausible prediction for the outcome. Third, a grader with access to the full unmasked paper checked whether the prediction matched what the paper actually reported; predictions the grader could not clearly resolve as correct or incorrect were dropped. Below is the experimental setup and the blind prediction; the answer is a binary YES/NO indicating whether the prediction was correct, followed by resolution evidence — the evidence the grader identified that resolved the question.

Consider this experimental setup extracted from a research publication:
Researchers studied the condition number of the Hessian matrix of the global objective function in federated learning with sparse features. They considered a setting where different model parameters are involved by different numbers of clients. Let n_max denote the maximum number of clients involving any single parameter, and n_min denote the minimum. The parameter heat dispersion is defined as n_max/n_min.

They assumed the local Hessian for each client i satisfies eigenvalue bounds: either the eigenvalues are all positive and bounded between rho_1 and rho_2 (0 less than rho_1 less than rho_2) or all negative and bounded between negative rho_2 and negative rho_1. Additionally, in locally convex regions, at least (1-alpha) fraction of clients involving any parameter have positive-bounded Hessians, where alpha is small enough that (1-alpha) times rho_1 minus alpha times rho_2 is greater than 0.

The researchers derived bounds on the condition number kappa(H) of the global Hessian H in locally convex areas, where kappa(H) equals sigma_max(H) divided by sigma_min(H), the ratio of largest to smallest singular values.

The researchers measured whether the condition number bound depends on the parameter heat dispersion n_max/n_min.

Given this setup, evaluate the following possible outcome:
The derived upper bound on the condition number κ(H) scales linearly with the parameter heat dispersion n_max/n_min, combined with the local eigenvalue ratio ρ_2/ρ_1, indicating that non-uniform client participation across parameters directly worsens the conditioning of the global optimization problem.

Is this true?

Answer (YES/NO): NO